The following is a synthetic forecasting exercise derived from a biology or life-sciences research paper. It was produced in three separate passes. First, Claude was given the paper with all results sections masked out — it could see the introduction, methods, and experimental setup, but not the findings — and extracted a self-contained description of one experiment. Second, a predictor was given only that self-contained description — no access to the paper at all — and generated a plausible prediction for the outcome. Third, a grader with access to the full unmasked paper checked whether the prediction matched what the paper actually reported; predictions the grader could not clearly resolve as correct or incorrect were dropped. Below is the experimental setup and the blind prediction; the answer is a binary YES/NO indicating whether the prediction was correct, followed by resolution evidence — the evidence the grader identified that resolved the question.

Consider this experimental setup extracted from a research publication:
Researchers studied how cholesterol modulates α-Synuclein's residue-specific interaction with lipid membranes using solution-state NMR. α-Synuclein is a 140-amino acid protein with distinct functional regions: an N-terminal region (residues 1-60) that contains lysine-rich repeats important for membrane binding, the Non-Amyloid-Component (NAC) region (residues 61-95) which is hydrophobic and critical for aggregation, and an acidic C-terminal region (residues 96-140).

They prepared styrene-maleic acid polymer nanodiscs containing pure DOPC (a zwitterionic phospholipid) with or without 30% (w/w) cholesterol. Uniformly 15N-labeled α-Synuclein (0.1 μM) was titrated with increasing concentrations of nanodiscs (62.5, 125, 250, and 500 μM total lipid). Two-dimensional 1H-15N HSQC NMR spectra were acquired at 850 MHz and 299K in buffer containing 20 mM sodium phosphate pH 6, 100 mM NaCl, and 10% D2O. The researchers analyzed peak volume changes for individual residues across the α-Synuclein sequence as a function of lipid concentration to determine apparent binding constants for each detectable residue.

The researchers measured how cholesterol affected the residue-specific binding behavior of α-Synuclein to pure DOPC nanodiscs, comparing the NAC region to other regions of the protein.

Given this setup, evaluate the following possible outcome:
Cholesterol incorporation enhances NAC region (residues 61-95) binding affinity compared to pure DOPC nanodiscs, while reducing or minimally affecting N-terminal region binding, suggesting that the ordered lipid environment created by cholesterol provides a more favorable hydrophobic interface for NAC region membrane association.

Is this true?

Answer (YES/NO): NO